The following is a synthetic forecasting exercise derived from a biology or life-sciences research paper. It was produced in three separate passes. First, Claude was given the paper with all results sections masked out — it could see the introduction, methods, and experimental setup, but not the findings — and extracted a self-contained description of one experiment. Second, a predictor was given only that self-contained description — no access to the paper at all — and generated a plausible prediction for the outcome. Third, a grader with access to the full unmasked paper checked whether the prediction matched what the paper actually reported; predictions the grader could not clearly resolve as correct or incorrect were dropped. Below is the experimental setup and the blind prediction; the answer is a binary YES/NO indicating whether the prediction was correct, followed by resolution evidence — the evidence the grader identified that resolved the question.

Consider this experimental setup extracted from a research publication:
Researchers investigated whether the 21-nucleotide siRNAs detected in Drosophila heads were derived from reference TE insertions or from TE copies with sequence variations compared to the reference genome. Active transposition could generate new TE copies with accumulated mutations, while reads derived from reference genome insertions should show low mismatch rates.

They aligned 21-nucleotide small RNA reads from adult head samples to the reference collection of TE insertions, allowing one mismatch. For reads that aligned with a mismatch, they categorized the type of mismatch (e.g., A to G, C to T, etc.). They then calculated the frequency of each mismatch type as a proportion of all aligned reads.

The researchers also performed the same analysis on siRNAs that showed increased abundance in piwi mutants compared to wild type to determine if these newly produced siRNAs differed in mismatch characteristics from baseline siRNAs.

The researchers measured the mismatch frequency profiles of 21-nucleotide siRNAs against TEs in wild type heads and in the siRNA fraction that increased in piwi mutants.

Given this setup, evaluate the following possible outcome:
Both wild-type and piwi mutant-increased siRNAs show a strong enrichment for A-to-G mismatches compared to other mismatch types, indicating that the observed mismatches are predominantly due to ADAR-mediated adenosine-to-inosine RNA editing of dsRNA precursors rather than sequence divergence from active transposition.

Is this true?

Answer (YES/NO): YES